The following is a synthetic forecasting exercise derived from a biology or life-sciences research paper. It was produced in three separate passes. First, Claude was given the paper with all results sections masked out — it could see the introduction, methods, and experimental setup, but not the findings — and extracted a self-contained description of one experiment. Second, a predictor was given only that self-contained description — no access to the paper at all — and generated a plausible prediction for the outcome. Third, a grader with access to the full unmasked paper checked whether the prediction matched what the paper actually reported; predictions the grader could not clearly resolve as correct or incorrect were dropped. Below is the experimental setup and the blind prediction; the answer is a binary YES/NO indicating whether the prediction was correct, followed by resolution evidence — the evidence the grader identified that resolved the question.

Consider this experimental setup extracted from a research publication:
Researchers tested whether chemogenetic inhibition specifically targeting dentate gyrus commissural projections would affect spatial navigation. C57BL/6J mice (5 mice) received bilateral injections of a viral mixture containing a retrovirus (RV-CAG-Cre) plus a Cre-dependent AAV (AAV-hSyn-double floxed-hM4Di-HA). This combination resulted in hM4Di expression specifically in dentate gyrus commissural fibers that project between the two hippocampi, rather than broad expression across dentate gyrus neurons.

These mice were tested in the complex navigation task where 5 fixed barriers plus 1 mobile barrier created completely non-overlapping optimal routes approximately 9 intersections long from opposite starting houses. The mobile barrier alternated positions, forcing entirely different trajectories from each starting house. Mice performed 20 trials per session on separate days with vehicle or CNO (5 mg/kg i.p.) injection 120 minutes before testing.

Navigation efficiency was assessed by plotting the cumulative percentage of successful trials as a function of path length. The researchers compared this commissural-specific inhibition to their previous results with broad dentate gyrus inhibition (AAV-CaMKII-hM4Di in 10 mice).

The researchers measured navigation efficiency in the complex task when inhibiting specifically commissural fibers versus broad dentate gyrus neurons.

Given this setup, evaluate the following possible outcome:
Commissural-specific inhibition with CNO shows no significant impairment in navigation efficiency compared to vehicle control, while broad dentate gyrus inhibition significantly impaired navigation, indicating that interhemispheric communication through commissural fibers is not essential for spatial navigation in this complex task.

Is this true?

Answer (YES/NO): NO